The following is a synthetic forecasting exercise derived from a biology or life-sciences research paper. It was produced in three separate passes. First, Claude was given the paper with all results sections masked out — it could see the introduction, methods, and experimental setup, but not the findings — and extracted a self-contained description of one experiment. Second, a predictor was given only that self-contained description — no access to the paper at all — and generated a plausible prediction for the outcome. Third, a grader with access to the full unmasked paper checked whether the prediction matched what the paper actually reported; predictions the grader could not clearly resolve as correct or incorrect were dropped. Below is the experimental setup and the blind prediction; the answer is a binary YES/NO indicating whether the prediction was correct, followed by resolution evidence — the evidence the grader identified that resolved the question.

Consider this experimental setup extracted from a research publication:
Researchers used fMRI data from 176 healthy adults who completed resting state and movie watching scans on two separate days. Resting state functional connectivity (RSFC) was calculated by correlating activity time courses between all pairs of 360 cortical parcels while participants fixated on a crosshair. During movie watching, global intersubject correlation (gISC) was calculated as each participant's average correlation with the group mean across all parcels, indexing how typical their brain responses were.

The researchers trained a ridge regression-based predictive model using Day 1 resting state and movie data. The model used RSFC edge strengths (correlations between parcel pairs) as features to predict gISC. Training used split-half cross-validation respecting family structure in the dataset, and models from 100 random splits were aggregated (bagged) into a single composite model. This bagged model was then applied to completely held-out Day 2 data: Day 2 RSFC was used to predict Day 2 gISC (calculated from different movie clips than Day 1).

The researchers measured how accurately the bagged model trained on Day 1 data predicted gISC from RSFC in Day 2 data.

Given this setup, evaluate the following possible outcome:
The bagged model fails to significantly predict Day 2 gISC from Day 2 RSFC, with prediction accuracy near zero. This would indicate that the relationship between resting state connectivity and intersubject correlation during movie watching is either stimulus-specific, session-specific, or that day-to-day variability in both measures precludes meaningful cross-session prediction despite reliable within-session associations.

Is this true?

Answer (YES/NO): NO